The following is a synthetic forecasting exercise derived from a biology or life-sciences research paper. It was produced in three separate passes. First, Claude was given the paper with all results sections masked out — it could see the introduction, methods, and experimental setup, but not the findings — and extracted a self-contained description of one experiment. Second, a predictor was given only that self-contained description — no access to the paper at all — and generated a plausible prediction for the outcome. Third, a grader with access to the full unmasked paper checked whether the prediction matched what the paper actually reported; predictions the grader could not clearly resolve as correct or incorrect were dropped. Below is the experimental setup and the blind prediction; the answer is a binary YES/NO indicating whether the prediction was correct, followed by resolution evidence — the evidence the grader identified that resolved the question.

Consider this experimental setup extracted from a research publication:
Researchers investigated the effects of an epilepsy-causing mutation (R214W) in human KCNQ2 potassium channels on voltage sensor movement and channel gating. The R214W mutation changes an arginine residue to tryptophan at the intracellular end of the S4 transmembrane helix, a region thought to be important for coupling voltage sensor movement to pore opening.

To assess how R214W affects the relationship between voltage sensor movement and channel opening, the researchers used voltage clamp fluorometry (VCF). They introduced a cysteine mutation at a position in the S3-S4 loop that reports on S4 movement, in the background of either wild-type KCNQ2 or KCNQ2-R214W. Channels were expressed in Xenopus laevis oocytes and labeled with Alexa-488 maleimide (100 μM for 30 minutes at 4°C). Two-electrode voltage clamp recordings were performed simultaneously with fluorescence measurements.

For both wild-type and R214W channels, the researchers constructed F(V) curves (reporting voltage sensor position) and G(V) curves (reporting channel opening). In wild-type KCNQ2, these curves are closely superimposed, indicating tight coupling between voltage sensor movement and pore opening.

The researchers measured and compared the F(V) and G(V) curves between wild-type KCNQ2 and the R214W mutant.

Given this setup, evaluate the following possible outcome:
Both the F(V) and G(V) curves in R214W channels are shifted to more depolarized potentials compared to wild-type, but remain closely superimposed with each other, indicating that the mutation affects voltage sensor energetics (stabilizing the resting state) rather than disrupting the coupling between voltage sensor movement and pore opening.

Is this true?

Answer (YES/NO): NO